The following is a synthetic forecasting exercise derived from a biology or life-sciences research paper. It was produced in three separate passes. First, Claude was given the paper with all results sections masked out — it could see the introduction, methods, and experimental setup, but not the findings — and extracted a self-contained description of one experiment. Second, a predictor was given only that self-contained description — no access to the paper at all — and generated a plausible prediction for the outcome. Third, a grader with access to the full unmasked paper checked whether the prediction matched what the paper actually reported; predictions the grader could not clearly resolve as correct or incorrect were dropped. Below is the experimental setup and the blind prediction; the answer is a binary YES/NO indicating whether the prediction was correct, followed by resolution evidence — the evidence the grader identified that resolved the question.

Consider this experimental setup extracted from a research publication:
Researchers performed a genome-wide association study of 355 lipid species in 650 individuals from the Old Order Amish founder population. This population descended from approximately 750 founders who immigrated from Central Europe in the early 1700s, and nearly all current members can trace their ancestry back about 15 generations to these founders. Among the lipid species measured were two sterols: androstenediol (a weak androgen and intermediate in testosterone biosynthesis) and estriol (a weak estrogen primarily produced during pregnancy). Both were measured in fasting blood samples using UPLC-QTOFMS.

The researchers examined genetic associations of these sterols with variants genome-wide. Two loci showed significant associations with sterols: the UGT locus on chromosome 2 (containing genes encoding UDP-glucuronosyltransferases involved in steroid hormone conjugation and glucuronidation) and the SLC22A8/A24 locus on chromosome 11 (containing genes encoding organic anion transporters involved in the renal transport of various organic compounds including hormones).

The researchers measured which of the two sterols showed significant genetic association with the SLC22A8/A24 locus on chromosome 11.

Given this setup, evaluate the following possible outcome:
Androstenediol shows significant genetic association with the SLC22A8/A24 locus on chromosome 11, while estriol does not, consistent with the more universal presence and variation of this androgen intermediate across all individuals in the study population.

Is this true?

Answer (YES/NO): NO